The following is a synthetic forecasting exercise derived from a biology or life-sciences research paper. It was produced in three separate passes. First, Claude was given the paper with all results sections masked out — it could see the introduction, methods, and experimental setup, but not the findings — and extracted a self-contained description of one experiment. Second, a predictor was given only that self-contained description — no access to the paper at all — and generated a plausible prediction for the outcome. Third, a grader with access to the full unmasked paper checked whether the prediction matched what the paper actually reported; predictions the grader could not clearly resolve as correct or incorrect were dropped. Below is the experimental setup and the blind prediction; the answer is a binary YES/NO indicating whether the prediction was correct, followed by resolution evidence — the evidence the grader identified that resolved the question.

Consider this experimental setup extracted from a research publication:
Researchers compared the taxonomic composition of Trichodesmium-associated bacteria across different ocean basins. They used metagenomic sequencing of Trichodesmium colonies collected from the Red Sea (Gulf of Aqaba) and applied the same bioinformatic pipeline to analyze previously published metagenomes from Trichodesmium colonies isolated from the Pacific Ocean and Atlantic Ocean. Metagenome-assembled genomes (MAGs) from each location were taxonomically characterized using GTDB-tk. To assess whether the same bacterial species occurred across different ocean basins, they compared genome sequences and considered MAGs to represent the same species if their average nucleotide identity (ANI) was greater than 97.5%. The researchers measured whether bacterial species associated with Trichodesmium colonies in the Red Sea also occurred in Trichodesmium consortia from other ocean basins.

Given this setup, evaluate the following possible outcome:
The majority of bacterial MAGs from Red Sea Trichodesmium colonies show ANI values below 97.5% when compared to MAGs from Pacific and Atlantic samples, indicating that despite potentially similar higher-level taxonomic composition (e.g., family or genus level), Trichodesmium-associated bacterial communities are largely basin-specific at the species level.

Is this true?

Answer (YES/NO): YES